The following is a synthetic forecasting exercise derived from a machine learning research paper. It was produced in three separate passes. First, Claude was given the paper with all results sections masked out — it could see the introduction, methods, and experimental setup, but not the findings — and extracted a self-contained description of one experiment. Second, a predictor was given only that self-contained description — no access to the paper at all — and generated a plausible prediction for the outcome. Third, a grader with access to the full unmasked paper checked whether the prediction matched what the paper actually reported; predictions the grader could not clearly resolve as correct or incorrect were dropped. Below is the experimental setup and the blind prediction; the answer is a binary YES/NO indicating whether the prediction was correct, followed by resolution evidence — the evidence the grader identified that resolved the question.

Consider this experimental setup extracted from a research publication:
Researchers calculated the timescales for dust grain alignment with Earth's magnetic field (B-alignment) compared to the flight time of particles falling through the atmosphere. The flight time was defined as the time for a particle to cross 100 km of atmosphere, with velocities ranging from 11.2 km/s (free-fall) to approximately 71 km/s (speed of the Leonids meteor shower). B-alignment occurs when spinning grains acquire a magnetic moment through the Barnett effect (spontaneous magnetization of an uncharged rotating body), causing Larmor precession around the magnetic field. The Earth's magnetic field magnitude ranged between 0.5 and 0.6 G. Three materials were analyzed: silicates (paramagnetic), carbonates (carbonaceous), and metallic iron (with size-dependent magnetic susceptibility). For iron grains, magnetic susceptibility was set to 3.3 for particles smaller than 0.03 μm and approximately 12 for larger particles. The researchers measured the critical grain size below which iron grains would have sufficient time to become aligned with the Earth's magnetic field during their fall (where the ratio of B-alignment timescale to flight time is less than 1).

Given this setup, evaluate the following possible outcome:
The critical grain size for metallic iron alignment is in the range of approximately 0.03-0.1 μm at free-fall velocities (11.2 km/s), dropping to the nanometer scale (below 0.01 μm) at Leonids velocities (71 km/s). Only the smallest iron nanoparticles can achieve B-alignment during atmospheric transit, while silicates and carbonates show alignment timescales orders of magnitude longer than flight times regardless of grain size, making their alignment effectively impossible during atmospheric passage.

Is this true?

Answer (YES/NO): NO